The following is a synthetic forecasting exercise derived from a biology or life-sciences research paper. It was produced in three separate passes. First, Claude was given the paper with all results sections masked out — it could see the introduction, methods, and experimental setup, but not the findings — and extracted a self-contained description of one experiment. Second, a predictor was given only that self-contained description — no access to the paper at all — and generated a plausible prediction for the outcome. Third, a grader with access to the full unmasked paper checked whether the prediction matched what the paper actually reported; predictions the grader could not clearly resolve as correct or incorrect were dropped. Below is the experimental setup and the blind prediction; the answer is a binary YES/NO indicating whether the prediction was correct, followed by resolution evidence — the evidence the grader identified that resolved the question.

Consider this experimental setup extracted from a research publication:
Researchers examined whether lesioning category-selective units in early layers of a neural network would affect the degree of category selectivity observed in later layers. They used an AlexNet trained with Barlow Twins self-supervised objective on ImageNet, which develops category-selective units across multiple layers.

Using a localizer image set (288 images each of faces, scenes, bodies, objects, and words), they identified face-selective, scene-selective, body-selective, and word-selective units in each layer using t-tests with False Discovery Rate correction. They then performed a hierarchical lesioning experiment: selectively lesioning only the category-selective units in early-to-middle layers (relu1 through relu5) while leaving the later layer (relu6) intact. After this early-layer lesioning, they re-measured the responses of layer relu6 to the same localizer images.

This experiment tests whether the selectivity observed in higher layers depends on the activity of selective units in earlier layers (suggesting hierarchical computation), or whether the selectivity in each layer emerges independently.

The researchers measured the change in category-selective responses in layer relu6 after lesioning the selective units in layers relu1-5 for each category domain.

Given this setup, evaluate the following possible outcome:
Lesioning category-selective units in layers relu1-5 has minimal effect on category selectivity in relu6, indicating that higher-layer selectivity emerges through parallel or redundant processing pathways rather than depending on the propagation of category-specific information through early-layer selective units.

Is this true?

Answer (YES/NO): NO